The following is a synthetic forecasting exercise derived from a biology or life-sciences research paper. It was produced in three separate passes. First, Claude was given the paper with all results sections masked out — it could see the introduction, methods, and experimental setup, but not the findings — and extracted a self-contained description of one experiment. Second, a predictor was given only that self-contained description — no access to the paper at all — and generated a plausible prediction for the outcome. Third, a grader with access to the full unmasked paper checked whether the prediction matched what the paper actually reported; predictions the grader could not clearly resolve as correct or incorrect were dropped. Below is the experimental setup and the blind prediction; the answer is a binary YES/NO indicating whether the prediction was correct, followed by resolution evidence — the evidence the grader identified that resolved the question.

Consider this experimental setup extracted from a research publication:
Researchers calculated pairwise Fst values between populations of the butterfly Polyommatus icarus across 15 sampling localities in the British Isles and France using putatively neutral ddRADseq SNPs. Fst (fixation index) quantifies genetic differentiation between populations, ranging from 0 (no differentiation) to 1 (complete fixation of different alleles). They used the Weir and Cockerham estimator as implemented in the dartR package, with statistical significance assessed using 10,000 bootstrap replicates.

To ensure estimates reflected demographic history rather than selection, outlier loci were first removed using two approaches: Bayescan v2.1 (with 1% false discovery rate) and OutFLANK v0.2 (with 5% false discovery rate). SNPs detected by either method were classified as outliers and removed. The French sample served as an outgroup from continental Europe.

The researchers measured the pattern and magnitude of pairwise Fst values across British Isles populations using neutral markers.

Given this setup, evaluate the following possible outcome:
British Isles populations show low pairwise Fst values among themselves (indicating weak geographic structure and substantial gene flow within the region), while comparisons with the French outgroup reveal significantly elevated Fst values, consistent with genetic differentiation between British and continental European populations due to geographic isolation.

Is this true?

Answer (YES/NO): NO